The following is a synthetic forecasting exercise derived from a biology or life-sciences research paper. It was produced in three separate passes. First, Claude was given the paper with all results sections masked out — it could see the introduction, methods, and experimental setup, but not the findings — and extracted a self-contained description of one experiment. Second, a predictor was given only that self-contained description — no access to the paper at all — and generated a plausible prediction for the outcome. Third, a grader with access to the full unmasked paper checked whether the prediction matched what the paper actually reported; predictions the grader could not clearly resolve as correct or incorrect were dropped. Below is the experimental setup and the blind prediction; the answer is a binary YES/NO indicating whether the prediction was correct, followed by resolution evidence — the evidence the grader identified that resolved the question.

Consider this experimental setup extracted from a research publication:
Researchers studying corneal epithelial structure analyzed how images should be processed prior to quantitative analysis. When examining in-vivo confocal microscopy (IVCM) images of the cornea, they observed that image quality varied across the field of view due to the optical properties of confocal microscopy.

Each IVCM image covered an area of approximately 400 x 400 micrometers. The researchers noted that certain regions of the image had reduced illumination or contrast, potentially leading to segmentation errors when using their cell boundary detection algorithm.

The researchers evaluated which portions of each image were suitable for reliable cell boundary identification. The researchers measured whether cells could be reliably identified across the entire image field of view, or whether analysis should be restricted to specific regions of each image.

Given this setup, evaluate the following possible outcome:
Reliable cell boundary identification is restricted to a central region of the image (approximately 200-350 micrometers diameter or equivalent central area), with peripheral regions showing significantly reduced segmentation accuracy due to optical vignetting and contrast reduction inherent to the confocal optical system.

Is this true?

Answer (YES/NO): NO